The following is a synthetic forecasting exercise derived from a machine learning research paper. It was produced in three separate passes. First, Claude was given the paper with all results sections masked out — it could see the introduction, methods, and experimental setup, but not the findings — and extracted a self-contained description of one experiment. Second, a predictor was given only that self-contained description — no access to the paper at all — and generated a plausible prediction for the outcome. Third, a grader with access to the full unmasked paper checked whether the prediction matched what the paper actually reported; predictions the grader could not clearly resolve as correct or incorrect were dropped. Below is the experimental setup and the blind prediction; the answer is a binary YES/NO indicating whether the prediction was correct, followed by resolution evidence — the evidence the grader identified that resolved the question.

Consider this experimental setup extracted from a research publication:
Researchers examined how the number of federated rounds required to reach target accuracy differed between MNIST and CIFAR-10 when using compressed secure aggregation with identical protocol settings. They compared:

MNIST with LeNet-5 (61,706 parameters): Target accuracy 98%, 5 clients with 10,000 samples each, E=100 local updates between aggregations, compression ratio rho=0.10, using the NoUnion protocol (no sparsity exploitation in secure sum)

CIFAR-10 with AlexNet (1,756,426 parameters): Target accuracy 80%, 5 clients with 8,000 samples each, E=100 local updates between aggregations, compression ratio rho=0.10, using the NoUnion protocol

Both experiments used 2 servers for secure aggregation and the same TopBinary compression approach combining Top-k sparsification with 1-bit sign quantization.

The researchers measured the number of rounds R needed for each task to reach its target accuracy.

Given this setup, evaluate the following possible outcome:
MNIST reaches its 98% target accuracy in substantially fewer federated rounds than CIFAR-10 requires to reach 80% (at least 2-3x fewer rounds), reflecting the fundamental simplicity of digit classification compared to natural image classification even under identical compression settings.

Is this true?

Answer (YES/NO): YES